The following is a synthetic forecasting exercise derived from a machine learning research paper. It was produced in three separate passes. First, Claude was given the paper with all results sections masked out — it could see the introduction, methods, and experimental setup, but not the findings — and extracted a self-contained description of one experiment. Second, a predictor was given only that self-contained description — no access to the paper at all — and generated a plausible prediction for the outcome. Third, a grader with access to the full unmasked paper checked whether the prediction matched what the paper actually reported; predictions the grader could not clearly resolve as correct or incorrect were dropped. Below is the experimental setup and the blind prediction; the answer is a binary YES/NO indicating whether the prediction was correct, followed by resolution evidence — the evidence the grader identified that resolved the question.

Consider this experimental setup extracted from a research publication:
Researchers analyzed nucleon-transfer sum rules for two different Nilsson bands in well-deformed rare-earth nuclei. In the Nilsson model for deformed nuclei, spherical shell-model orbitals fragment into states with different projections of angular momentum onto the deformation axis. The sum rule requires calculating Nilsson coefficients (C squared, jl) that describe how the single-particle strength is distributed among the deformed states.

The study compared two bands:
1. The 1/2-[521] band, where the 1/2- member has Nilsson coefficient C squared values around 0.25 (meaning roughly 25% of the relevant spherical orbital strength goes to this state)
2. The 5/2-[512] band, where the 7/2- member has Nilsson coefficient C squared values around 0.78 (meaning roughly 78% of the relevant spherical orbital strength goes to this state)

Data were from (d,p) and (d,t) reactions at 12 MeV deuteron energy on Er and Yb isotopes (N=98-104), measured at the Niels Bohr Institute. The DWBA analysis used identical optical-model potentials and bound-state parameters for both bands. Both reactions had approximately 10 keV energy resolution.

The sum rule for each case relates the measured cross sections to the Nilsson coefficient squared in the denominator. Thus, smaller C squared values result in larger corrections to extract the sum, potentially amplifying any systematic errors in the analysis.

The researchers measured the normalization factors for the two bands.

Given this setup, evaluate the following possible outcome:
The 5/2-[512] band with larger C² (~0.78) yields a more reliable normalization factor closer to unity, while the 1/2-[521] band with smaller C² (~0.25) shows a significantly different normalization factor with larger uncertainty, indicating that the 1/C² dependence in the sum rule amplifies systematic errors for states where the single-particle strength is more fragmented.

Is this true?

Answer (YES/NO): NO